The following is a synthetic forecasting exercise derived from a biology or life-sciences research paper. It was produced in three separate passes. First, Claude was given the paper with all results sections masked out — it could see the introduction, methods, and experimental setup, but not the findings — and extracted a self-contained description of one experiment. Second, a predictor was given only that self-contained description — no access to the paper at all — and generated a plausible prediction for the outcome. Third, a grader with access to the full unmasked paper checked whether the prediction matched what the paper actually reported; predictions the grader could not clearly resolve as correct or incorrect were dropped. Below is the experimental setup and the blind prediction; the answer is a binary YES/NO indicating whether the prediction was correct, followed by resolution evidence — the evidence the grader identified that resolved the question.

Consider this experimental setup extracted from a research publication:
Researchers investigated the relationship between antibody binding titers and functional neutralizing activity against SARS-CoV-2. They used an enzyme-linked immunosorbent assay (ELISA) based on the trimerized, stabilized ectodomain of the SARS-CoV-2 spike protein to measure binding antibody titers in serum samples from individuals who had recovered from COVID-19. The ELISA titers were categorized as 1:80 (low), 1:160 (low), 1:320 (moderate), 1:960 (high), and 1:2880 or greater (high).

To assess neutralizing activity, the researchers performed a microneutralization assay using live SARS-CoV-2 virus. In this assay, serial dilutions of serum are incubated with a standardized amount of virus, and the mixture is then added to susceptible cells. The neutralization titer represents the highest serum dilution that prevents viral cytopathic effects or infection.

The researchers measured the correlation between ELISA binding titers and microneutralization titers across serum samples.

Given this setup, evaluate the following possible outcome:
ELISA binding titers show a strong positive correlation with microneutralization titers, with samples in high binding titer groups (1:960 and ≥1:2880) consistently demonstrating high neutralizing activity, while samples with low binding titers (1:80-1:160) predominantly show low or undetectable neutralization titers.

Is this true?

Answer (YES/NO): YES